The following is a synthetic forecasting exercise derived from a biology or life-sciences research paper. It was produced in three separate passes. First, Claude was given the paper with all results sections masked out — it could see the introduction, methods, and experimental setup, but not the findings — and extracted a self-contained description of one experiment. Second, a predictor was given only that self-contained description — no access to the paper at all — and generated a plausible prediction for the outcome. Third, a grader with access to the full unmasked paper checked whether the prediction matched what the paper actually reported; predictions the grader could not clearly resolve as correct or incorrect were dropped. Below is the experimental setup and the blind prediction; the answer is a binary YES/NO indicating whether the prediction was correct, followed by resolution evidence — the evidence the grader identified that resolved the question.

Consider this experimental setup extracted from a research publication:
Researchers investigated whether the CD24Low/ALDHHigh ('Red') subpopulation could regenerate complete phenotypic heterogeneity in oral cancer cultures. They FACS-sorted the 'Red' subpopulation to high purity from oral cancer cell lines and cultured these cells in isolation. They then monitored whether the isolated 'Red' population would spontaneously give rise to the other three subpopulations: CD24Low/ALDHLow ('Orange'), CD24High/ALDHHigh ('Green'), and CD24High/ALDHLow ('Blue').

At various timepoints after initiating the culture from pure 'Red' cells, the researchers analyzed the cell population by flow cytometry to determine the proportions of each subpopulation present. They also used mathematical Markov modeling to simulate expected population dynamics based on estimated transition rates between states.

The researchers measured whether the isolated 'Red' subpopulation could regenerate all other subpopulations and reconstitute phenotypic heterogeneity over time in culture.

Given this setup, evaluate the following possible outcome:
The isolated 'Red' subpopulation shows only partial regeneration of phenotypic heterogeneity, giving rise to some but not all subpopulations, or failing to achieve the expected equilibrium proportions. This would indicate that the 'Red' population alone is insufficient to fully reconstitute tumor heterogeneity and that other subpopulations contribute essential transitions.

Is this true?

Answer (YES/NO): NO